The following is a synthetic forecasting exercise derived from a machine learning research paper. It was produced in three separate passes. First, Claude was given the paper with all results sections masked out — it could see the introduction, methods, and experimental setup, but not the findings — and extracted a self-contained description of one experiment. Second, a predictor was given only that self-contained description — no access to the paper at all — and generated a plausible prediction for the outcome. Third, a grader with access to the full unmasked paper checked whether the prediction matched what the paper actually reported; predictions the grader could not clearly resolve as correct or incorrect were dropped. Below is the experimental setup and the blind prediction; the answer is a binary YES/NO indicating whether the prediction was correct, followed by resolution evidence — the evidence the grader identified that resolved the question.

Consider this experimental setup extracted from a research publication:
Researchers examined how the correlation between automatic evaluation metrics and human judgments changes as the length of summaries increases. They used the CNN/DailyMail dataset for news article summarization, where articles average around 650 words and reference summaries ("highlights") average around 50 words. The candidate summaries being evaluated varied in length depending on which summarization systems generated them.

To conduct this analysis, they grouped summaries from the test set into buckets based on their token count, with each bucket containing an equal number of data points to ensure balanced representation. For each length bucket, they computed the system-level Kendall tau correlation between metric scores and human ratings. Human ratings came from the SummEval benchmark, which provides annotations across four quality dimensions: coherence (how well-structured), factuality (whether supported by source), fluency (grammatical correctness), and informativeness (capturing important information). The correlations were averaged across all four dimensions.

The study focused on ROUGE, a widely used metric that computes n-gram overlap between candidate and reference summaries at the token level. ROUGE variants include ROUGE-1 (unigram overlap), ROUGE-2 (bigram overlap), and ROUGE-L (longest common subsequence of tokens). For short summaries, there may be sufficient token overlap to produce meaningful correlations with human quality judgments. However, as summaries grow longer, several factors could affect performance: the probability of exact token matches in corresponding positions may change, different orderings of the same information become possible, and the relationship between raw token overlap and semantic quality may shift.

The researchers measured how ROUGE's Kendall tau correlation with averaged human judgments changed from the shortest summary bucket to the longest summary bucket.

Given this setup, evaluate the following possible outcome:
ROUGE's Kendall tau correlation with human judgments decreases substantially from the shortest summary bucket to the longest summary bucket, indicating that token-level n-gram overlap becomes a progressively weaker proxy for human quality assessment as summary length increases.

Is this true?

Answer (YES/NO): YES